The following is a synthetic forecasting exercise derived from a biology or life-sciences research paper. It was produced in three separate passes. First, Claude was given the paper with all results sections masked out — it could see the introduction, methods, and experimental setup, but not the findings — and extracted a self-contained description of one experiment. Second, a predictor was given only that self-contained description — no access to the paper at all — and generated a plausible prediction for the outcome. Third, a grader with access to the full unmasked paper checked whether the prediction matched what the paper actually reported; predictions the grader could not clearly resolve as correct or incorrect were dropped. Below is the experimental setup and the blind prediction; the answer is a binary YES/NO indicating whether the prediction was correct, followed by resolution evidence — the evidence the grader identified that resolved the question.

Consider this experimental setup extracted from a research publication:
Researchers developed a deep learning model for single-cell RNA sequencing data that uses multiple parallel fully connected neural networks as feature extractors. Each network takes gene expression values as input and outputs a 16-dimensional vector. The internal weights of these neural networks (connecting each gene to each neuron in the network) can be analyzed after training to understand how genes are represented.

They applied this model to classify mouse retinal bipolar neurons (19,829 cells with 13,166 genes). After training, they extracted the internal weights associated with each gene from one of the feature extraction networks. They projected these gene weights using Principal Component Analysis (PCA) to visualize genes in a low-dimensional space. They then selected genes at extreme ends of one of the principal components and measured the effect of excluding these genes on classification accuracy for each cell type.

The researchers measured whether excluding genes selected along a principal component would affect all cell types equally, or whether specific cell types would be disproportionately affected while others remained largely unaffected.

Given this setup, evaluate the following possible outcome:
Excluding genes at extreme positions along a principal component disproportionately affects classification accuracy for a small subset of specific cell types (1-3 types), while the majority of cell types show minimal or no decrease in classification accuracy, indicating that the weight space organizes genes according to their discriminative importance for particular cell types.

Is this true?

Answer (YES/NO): YES